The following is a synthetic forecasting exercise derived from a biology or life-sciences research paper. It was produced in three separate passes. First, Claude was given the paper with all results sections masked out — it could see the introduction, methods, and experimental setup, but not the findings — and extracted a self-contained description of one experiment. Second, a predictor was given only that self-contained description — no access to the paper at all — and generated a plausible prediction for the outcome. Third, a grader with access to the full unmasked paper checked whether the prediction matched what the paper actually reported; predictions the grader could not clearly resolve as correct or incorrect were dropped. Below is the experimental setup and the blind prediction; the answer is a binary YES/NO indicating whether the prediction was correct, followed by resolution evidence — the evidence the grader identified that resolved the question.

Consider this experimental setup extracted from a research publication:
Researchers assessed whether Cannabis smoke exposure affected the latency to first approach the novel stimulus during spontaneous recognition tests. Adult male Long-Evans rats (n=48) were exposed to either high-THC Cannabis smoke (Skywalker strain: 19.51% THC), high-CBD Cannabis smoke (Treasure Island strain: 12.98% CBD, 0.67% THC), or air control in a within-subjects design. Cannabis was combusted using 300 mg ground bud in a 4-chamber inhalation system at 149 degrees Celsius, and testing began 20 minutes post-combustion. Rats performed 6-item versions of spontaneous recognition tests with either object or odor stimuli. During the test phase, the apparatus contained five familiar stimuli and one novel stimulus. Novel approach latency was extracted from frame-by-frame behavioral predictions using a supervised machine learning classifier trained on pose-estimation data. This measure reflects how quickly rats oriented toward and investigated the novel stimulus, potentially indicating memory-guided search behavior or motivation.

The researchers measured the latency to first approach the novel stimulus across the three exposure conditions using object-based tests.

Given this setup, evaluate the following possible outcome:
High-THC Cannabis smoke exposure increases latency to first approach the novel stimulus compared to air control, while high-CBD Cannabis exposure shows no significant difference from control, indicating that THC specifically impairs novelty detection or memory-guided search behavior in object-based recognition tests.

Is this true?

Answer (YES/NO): NO